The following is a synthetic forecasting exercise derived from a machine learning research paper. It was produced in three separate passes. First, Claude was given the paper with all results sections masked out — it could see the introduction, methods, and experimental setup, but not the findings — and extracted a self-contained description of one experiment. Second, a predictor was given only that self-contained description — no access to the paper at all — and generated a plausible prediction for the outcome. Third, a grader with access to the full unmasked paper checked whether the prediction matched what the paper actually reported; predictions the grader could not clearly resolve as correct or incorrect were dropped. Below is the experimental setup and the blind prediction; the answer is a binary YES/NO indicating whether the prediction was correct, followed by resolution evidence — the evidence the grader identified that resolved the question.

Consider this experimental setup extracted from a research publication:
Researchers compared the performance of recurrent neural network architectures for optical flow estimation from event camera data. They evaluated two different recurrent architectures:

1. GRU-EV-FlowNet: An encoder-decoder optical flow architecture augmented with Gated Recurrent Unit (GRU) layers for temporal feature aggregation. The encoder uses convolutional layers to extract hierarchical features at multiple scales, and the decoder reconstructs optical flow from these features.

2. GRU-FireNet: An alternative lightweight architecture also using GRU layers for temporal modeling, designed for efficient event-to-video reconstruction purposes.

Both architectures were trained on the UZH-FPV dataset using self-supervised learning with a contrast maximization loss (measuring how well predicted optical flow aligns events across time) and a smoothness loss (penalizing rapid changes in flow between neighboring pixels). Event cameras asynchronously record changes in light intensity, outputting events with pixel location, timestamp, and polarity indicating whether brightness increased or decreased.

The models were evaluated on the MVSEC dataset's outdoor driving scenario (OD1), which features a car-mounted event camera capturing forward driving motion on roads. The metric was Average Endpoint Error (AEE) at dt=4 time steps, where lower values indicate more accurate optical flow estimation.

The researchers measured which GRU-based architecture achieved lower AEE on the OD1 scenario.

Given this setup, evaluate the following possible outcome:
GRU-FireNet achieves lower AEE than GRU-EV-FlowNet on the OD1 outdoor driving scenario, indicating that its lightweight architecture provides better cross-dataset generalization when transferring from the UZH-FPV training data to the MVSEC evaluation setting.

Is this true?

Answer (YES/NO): NO